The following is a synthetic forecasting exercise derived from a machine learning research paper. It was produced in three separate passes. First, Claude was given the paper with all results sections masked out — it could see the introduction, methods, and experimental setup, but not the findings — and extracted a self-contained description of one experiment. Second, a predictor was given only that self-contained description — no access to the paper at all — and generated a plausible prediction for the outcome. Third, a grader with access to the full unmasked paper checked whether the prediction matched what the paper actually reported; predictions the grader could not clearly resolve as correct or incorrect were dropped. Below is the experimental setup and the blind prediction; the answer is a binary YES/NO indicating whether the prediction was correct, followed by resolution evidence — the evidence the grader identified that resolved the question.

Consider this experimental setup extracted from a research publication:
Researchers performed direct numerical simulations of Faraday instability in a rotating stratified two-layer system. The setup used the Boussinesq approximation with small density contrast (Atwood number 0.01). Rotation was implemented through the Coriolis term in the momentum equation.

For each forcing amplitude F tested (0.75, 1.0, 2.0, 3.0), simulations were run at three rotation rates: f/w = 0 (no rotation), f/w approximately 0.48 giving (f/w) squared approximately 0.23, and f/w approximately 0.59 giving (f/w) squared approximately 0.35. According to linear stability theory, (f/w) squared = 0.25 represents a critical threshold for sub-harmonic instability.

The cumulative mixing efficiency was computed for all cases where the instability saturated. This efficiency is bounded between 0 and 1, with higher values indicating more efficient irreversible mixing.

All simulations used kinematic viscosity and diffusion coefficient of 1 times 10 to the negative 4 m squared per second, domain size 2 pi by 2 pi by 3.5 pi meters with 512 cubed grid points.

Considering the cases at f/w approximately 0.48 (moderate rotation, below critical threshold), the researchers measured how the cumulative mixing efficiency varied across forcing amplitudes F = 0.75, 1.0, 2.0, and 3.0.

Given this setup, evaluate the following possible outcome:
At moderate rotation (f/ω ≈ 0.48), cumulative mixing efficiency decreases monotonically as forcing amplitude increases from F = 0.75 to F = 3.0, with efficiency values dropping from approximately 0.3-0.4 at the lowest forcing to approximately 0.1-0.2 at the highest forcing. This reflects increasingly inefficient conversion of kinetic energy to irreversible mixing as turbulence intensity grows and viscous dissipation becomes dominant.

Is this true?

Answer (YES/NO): NO